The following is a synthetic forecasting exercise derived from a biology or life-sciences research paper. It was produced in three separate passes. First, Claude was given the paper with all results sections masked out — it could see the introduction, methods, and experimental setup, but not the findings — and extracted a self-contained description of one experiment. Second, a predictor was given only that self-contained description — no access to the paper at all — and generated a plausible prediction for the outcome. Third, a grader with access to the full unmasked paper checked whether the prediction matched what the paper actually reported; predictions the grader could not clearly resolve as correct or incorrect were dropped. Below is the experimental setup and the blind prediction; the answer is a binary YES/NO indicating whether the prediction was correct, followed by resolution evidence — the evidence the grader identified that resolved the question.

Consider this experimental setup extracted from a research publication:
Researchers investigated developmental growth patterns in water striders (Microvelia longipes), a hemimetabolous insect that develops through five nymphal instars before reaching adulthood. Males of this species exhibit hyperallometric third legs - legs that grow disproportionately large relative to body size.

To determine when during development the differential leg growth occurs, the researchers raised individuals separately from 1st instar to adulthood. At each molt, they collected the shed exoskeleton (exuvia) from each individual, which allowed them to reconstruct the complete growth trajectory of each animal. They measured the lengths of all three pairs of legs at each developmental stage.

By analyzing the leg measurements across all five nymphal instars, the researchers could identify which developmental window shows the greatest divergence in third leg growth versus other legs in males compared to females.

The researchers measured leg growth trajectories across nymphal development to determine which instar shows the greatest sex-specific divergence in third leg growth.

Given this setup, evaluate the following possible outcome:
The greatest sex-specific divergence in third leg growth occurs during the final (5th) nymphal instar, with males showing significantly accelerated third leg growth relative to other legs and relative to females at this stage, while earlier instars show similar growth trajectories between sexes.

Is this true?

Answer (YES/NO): NO